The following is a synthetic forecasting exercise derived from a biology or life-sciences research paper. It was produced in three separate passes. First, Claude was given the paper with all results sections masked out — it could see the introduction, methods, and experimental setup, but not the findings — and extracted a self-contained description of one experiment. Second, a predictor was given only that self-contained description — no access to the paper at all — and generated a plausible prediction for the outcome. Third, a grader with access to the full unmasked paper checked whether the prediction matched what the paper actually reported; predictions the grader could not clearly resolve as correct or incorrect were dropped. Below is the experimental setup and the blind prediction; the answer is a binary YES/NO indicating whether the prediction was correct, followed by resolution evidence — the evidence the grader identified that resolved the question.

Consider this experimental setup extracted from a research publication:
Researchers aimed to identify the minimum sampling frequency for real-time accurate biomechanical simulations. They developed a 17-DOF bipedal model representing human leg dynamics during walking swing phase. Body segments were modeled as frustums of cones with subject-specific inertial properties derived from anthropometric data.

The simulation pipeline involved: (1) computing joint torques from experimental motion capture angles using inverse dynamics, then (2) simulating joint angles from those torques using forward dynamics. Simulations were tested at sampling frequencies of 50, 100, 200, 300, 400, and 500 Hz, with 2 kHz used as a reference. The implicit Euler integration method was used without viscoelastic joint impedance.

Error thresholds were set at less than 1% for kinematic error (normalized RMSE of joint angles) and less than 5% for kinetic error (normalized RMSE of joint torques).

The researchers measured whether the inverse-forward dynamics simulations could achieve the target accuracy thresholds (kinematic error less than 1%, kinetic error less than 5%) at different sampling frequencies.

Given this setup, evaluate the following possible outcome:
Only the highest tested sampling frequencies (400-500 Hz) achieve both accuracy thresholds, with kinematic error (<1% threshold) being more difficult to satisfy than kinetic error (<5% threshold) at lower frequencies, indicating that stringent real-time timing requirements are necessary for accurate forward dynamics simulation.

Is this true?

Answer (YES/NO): NO